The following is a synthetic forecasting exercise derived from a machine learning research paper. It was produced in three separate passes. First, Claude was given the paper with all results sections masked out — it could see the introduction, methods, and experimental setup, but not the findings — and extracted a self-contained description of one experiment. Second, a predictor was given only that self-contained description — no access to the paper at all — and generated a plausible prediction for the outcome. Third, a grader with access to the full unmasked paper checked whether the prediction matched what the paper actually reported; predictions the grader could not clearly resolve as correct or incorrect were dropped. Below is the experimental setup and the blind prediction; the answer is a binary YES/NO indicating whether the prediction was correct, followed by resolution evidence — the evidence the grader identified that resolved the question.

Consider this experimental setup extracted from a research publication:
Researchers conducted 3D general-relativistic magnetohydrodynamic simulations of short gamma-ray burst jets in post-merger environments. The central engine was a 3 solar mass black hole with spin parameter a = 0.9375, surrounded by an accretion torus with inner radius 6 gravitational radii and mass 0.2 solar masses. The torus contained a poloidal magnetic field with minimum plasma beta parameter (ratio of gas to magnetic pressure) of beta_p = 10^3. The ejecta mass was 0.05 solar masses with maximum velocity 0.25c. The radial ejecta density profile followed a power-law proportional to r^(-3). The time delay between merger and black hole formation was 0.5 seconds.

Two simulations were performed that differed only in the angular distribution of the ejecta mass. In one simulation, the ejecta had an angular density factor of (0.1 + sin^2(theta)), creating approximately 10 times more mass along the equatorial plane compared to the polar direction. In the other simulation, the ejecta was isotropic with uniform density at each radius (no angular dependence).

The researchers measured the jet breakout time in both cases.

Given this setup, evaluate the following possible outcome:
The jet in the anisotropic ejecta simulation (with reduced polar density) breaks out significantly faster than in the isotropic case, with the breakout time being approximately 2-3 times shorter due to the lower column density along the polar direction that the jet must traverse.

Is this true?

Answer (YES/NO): NO